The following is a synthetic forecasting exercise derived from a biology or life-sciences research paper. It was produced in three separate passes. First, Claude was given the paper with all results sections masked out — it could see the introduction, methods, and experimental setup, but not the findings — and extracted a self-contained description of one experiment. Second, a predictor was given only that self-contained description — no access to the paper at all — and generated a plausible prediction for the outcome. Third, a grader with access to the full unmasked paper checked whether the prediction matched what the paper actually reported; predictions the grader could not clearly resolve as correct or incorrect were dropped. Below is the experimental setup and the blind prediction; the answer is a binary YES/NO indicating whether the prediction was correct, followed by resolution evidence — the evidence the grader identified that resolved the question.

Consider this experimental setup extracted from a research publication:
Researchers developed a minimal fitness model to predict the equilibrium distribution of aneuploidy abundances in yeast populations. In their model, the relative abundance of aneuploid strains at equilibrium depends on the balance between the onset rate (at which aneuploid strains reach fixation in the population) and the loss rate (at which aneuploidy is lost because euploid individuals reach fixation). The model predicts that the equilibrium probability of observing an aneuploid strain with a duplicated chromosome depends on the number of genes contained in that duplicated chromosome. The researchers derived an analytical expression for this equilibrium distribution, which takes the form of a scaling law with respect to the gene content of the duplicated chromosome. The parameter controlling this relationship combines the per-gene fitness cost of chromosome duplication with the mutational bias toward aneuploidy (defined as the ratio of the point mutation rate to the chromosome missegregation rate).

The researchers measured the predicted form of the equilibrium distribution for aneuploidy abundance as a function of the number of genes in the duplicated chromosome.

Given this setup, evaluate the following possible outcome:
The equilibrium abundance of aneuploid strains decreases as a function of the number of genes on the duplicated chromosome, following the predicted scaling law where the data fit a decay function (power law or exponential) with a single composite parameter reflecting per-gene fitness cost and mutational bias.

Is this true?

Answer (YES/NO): YES